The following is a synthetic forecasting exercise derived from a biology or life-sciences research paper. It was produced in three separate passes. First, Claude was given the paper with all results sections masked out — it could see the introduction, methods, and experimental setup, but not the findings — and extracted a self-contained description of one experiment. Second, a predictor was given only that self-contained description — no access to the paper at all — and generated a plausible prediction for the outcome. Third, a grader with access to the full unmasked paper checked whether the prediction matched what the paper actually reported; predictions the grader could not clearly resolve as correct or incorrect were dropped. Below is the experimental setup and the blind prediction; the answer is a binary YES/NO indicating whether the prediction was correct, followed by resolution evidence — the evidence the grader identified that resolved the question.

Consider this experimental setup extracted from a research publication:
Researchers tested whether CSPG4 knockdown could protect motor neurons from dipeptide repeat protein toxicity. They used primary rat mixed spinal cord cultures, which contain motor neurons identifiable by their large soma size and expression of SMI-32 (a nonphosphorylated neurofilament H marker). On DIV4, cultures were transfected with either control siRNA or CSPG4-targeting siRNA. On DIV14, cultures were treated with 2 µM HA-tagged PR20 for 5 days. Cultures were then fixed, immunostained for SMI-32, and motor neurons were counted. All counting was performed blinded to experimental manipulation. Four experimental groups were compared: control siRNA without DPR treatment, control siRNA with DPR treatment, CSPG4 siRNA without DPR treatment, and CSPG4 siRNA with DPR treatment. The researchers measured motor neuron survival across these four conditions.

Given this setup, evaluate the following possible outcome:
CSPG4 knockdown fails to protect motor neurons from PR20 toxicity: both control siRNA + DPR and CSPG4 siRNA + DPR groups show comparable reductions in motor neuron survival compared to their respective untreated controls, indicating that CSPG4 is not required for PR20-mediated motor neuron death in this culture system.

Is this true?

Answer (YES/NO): NO